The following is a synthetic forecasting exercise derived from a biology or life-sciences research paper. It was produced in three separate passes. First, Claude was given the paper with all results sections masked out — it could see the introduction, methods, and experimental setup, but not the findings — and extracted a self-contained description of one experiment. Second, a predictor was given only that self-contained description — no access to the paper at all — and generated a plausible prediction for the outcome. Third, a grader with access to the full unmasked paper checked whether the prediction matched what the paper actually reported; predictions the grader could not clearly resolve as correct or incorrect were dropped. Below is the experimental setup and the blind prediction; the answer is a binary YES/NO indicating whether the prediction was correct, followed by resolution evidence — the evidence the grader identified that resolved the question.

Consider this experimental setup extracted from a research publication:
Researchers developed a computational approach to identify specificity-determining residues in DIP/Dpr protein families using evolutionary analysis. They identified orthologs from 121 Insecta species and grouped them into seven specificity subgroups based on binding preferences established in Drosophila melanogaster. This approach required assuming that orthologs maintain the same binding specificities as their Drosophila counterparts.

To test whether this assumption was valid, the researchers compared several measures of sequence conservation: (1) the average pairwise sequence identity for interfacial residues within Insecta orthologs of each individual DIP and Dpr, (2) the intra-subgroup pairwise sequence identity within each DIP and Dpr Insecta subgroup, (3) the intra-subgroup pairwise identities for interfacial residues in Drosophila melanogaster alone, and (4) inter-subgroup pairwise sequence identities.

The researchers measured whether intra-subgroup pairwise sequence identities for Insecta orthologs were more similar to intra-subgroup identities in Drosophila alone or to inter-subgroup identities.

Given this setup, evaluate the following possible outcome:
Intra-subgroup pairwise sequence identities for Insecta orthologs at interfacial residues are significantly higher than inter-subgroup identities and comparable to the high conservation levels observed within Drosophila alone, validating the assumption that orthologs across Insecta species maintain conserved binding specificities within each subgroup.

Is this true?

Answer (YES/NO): YES